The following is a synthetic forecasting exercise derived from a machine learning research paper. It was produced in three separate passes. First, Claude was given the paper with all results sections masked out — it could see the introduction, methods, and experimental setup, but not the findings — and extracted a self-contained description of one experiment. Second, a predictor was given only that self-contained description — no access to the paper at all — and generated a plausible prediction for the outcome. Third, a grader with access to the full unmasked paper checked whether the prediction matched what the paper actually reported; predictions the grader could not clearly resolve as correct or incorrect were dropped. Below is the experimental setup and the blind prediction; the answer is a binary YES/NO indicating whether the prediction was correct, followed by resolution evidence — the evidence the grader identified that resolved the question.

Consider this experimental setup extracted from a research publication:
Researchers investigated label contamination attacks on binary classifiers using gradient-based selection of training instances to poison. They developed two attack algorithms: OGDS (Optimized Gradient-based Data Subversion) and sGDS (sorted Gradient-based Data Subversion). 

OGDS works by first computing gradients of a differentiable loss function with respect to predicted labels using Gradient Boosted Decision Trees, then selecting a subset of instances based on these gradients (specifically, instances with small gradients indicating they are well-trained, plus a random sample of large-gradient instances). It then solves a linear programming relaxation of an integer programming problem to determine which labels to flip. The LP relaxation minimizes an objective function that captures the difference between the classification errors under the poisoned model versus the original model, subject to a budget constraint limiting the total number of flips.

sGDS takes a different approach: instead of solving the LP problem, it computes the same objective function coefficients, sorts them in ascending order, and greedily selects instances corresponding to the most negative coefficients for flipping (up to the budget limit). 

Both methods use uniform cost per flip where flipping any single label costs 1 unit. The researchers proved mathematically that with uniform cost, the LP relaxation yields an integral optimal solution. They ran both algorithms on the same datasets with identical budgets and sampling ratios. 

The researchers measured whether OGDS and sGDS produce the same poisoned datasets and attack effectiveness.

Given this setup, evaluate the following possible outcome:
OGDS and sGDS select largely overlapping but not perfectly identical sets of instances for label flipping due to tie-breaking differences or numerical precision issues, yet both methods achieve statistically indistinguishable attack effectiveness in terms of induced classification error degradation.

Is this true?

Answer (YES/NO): NO